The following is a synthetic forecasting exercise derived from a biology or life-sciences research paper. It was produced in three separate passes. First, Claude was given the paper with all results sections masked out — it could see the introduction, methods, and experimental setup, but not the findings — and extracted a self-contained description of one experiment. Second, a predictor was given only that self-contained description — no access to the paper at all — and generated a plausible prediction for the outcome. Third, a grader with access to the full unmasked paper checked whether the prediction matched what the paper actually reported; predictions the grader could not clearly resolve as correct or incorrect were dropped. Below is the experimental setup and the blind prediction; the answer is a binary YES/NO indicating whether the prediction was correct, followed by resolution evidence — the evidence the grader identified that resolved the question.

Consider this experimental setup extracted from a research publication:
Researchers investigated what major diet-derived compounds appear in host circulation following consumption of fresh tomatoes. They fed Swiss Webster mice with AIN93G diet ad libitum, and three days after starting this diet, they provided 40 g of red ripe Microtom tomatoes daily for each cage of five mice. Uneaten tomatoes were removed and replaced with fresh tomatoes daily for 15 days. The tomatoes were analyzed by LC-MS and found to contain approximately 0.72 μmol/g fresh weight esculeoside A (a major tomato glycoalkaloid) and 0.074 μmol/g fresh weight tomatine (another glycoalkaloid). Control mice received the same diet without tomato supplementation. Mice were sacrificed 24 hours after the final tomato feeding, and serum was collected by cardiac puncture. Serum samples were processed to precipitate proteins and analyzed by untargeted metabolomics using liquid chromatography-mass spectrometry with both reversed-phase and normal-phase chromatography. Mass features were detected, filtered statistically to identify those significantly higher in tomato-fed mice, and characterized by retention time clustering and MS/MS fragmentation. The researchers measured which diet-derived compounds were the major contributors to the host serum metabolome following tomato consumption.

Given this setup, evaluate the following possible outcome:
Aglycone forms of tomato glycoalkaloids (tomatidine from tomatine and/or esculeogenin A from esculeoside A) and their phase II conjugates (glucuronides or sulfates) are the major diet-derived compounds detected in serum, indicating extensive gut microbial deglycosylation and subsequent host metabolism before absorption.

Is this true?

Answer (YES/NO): NO